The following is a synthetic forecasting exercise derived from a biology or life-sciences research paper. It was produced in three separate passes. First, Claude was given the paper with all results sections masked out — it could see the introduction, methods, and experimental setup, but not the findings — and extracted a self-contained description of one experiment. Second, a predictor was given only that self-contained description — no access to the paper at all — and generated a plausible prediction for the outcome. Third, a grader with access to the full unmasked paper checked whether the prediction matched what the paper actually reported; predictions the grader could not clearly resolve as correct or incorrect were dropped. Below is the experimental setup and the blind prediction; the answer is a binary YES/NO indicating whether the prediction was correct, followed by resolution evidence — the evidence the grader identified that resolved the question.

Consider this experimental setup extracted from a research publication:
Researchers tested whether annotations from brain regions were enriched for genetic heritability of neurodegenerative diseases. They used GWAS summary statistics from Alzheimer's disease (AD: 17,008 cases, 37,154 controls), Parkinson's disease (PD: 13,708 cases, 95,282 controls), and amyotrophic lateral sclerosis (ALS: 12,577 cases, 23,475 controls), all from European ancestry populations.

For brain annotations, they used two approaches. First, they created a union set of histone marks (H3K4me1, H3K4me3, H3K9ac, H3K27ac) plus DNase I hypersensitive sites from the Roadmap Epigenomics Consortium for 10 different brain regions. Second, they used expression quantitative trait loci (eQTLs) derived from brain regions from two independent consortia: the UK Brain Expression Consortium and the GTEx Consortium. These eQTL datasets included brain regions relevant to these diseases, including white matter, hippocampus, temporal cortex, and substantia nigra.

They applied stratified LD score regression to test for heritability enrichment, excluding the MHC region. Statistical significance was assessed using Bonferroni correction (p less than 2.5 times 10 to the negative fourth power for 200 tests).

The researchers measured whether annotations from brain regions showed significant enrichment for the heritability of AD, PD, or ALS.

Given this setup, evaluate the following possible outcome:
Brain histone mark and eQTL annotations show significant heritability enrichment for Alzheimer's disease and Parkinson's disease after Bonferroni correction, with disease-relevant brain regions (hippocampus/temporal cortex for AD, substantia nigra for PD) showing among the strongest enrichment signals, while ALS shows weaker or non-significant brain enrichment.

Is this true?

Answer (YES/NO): NO